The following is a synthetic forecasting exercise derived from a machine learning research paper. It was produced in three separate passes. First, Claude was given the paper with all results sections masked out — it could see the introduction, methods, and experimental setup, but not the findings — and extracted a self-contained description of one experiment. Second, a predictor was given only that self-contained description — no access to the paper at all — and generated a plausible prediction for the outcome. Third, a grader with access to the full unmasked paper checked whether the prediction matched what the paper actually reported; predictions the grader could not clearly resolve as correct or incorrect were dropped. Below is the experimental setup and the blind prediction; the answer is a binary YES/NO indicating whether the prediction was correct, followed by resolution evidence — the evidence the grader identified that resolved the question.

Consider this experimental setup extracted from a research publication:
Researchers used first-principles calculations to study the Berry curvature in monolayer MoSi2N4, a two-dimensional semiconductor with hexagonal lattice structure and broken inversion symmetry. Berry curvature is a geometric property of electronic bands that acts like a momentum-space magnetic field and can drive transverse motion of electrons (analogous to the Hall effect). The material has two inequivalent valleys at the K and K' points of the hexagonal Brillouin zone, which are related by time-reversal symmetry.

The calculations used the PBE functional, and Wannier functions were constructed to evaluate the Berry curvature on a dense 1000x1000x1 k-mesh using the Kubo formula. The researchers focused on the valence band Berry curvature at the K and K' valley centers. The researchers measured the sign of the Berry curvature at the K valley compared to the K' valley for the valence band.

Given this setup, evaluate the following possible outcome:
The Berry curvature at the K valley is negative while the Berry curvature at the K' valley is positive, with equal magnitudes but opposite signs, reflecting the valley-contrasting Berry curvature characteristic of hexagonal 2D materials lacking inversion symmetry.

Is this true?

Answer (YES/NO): NO